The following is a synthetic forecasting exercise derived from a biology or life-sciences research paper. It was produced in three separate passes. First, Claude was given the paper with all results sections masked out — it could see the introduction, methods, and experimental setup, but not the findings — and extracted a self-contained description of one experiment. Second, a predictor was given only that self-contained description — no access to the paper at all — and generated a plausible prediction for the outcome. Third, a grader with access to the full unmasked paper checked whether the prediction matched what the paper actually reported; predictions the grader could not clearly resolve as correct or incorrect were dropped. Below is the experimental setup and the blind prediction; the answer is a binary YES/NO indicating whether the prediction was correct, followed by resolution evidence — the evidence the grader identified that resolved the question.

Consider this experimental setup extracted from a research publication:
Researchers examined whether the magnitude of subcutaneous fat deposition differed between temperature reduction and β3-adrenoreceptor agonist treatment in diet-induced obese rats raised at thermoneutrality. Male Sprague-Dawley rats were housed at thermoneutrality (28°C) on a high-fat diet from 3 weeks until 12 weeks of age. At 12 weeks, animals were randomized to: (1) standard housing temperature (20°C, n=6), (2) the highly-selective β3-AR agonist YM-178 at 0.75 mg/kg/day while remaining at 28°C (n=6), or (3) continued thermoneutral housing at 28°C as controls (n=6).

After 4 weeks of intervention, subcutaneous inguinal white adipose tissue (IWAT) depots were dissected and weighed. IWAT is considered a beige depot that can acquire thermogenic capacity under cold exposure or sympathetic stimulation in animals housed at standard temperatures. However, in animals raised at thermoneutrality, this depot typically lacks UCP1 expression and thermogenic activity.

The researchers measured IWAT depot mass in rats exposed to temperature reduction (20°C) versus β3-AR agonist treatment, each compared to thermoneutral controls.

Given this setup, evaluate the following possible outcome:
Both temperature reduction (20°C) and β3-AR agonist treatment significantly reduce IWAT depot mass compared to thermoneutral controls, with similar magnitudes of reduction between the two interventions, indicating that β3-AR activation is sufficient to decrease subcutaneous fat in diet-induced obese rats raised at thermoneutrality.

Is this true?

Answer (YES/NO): NO